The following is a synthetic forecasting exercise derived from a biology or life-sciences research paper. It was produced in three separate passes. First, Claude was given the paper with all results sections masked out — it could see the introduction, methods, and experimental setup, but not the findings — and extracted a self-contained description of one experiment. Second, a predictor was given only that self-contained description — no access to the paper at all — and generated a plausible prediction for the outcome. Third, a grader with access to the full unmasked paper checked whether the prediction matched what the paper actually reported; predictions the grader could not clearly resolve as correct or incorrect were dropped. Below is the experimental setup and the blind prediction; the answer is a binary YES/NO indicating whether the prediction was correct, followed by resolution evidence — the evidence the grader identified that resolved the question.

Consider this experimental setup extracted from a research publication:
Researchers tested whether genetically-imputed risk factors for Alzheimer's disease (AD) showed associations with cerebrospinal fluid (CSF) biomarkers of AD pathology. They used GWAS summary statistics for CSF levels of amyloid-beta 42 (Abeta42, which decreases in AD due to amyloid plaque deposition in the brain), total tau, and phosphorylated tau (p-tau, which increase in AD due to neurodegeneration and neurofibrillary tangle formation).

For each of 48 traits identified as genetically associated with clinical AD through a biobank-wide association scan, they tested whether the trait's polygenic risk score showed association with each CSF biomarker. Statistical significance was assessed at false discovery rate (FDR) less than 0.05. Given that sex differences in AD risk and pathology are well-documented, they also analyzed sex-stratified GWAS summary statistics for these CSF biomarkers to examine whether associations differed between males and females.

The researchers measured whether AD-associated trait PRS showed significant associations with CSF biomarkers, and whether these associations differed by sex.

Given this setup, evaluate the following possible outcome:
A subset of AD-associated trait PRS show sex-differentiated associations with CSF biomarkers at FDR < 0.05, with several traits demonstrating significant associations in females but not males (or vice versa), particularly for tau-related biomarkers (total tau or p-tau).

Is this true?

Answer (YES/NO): NO